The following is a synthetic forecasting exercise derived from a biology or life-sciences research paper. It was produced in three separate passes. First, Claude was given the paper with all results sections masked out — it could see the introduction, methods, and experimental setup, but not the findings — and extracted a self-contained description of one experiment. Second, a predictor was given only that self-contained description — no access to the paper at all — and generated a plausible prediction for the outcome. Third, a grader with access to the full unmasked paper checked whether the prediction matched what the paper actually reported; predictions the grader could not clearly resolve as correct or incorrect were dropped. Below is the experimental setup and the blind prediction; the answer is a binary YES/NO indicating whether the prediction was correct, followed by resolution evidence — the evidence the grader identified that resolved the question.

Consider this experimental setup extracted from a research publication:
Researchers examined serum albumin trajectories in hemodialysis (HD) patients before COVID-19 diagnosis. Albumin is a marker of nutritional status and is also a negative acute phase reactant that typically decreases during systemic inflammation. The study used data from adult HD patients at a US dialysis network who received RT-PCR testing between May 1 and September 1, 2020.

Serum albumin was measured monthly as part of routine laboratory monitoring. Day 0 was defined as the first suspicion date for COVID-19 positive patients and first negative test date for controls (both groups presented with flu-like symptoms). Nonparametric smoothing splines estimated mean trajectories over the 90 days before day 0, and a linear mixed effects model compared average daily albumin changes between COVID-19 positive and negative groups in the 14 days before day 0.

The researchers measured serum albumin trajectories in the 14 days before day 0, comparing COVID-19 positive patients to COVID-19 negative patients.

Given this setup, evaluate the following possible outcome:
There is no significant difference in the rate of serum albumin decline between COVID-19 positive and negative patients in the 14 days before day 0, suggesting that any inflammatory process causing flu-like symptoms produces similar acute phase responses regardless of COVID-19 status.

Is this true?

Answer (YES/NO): NO